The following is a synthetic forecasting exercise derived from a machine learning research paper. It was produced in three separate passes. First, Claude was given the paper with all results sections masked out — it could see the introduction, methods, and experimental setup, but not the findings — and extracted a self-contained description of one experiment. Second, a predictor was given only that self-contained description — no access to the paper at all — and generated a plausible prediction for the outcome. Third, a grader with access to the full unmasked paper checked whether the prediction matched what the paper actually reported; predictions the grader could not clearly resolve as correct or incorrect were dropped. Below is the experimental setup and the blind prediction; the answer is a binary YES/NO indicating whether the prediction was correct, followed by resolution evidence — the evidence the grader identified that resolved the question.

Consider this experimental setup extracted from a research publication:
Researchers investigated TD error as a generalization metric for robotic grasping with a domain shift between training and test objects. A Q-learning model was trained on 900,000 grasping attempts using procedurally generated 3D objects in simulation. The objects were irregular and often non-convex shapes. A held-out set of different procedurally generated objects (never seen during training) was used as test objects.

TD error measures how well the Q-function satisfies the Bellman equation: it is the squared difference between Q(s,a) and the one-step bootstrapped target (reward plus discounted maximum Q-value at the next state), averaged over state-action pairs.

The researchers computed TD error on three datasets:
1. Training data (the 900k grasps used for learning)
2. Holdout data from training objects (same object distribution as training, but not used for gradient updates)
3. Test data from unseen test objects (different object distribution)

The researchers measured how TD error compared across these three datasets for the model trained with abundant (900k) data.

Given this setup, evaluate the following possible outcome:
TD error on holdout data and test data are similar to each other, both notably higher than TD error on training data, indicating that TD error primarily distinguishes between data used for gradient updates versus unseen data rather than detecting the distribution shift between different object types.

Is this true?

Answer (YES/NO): NO